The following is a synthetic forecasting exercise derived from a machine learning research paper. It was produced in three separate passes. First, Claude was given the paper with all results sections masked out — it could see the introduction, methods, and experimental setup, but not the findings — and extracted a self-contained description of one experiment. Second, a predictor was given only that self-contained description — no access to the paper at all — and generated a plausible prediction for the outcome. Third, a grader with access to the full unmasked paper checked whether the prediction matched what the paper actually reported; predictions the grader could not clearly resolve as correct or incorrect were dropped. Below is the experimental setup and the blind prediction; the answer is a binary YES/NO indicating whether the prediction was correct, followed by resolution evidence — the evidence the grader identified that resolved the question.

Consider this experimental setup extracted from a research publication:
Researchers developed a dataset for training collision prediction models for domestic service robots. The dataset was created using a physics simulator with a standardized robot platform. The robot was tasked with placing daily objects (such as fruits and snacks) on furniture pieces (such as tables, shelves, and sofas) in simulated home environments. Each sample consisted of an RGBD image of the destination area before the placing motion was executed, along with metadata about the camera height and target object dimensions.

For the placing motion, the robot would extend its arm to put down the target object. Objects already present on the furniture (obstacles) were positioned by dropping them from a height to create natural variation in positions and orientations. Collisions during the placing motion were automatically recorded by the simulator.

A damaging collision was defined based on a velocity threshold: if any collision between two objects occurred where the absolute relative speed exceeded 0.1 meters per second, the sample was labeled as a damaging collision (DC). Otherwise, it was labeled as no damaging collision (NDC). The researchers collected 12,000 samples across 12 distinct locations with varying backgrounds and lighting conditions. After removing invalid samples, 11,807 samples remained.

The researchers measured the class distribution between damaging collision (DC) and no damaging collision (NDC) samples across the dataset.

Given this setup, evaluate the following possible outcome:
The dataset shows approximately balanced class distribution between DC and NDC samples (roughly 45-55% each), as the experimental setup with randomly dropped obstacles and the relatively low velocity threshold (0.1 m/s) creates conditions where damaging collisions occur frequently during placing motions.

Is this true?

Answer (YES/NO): YES